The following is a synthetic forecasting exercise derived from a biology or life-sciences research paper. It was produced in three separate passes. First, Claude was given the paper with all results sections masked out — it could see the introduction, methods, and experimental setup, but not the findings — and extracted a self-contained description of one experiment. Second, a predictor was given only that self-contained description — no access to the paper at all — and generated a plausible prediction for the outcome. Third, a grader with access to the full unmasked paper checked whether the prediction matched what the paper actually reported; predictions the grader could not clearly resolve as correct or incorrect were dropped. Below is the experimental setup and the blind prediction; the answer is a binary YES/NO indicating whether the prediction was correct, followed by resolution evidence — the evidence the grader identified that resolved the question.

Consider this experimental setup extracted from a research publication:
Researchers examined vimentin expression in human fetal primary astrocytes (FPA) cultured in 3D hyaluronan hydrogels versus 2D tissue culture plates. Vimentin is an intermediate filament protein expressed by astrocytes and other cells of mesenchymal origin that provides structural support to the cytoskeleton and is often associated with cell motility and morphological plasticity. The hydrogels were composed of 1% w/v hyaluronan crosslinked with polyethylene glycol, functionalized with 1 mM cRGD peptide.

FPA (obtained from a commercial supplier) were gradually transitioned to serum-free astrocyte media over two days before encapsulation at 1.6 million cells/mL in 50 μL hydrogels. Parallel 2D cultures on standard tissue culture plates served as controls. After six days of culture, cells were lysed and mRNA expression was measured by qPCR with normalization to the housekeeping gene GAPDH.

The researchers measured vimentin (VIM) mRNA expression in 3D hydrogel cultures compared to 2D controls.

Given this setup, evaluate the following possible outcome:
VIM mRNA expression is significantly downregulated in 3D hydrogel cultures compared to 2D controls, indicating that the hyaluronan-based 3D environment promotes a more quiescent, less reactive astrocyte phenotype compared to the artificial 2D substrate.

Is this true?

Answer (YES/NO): NO